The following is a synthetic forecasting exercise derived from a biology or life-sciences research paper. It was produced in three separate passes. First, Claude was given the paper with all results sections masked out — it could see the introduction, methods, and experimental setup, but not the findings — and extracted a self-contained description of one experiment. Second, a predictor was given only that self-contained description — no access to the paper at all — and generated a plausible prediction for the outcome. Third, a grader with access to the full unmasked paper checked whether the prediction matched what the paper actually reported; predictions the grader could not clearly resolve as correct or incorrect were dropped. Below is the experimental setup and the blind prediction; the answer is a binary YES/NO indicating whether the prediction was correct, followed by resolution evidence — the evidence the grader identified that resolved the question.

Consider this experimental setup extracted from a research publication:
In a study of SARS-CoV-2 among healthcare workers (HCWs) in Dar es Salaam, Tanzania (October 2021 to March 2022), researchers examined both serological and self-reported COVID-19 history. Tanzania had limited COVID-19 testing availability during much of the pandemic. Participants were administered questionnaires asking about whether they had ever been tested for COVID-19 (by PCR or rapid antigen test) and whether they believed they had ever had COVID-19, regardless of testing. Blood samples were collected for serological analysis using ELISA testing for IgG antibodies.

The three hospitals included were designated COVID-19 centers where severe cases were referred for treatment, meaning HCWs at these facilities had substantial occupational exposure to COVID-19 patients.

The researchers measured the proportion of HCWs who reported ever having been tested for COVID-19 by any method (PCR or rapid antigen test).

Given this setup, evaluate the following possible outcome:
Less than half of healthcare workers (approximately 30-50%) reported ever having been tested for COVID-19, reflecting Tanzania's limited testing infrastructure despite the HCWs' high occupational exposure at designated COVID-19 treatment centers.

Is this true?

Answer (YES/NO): NO